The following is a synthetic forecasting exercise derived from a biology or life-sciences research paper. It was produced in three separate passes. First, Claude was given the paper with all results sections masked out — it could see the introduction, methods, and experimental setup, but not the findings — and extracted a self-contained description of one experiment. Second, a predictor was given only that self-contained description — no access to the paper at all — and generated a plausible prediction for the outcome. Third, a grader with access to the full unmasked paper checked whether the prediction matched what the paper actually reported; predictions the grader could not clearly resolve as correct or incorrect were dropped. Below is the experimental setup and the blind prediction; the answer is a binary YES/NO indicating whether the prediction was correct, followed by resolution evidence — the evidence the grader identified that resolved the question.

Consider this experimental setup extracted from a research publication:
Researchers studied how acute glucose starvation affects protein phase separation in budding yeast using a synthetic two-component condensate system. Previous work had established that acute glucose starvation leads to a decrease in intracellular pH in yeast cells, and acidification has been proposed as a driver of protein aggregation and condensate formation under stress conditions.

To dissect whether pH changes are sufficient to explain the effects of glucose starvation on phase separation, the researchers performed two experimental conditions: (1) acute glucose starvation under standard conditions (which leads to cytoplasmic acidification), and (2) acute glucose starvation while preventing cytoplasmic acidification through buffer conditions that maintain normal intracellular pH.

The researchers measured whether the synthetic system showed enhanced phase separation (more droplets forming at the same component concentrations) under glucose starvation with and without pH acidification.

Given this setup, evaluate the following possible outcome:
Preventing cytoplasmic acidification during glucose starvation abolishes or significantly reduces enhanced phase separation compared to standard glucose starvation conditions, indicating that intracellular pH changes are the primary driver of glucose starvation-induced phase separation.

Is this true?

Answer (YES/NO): NO